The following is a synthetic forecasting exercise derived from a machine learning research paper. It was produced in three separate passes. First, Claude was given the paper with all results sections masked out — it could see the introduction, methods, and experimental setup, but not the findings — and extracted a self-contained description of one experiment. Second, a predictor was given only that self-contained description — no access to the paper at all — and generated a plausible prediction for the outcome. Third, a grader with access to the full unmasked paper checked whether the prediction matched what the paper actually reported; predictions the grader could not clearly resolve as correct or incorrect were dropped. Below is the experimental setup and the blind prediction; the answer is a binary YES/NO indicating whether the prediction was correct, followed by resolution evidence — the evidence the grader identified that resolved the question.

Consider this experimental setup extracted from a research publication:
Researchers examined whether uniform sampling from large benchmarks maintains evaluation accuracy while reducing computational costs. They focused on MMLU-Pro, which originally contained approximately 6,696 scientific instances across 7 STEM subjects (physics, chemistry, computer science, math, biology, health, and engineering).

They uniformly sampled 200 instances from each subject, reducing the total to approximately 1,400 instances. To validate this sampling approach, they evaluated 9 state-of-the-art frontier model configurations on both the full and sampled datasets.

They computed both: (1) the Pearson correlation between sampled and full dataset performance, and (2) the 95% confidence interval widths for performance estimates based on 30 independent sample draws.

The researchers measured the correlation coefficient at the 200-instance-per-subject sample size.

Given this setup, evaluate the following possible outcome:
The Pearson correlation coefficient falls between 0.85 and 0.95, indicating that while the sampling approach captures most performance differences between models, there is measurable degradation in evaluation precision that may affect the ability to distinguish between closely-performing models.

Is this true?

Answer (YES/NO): YES